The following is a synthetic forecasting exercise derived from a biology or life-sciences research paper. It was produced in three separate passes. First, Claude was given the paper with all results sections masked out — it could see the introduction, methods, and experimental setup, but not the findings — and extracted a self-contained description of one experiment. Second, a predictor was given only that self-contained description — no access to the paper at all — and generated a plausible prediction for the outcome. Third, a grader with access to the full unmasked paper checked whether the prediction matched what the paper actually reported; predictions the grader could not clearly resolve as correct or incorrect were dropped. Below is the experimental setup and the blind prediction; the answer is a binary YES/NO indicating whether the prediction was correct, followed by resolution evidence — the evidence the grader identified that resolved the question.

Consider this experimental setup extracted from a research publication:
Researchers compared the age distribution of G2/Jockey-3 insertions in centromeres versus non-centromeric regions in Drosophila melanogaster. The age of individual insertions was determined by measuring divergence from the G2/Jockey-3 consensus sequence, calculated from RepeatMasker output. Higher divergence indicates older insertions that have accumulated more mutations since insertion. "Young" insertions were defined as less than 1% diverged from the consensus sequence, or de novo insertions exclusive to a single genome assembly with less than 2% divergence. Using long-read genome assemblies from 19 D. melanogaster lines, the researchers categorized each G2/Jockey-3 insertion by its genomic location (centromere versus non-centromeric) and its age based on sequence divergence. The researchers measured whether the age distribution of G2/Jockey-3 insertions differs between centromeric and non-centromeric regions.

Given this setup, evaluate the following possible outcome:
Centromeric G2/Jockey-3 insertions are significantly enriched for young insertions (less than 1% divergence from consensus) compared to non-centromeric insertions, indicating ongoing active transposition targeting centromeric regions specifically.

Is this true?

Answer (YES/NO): NO